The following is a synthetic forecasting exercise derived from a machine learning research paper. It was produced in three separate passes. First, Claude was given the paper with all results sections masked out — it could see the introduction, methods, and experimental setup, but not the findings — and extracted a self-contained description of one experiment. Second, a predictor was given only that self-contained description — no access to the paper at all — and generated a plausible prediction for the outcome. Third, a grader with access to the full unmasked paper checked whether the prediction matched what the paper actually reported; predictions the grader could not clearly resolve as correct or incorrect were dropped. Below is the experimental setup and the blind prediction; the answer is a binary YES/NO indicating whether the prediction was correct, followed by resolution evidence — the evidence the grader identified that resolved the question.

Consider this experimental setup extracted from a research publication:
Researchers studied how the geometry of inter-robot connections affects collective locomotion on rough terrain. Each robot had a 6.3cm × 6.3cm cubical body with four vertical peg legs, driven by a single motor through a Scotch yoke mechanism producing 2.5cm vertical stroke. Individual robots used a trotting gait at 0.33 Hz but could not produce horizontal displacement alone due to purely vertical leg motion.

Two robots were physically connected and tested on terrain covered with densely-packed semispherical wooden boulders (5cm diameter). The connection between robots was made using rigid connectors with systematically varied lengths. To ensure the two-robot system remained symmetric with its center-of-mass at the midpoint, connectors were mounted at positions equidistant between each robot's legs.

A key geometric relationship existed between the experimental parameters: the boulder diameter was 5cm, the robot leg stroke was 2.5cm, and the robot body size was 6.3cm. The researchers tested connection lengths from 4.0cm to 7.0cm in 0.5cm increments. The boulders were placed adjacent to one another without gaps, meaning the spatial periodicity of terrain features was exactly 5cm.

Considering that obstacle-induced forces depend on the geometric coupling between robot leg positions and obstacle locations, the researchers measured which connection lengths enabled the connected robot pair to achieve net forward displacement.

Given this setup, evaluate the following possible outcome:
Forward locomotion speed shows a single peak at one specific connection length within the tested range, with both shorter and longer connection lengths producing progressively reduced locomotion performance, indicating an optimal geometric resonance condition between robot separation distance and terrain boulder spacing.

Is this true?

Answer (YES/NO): NO